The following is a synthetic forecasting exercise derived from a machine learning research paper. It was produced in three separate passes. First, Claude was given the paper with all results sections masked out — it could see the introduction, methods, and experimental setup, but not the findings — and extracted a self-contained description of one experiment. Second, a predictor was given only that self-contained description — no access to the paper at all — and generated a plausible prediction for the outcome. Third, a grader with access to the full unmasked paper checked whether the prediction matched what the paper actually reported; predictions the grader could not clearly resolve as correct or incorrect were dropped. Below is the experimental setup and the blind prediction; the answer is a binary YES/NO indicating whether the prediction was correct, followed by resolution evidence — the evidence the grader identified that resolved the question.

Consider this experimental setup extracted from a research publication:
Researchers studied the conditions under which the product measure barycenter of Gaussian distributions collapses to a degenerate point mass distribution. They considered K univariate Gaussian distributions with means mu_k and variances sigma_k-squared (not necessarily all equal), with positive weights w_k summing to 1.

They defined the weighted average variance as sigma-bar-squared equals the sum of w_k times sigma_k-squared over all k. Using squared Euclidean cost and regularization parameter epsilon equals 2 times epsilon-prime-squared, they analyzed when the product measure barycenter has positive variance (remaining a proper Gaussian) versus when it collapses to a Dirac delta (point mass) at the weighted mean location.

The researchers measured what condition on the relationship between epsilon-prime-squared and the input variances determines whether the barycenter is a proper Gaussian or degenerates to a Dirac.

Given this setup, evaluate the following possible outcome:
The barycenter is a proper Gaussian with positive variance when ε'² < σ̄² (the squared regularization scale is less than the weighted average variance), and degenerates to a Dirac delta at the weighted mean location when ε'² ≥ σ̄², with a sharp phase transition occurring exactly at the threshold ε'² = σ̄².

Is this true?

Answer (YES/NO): YES